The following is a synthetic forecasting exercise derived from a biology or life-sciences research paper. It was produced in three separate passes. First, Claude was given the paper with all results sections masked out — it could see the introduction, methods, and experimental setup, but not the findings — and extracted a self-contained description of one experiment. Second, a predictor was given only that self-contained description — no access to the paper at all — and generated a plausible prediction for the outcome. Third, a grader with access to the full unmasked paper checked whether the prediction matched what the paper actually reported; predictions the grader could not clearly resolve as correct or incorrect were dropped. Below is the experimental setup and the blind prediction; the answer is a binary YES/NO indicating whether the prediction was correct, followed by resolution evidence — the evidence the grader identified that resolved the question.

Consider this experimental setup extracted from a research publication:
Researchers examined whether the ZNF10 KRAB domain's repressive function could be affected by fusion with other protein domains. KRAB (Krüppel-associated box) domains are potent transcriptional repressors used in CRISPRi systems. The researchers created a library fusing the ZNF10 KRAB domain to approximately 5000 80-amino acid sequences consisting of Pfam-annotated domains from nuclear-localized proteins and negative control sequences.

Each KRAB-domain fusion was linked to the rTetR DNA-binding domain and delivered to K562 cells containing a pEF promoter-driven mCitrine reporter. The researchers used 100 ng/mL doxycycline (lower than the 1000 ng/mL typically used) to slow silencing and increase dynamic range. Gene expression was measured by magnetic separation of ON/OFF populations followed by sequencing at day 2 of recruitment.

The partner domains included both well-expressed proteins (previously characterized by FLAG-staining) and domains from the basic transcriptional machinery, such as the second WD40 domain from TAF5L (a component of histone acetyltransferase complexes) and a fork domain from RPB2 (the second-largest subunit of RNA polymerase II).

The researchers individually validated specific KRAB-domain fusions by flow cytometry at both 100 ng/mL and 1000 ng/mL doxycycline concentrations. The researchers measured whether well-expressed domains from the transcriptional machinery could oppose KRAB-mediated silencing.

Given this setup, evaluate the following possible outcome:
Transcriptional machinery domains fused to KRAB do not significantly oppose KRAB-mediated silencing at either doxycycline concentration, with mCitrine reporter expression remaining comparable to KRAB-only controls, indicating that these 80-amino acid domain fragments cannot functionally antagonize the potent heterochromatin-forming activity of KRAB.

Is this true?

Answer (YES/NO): NO